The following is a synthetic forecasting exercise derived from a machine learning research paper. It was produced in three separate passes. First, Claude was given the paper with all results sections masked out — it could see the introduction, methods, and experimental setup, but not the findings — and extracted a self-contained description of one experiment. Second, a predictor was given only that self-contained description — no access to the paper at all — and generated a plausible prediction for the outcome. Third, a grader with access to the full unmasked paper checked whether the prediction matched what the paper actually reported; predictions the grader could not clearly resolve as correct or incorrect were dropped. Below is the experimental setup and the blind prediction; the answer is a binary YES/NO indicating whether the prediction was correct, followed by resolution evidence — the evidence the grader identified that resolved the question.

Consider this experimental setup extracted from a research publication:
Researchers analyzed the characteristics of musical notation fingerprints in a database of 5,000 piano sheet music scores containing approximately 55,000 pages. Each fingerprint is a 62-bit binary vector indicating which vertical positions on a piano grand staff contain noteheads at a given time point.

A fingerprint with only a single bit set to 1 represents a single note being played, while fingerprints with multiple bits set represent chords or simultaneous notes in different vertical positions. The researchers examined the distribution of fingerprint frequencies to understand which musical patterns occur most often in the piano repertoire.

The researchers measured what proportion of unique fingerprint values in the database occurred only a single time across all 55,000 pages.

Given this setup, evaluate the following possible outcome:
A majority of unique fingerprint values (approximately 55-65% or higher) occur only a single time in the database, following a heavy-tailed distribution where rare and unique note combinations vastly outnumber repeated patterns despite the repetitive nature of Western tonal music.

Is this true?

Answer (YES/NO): YES